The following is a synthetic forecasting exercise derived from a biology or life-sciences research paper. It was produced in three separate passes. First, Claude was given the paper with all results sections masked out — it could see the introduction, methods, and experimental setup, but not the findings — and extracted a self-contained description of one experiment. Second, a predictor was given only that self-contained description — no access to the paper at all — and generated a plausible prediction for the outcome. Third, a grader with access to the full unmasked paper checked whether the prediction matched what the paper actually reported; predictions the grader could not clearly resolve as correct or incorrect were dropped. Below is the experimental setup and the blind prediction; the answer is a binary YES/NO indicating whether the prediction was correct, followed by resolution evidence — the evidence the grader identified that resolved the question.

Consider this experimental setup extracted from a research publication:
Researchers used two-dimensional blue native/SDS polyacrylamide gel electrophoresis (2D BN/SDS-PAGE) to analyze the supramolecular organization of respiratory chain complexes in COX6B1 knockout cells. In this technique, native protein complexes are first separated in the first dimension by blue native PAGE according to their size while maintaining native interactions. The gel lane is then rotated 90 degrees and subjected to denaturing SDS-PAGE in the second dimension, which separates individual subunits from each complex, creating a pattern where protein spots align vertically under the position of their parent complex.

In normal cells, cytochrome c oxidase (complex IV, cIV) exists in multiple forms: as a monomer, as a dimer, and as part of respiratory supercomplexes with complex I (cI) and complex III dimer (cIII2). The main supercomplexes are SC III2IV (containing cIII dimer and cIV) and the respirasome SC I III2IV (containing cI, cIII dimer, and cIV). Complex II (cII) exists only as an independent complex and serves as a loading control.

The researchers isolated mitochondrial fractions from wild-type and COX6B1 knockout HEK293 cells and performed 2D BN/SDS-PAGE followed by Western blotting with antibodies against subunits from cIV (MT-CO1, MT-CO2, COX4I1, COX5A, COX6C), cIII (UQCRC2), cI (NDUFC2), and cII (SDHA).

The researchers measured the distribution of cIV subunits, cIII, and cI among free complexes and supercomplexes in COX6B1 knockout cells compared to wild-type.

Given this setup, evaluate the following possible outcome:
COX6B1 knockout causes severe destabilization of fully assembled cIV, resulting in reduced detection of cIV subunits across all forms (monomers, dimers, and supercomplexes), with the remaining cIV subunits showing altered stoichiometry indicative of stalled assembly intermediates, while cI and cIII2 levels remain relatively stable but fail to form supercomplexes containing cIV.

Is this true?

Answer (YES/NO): NO